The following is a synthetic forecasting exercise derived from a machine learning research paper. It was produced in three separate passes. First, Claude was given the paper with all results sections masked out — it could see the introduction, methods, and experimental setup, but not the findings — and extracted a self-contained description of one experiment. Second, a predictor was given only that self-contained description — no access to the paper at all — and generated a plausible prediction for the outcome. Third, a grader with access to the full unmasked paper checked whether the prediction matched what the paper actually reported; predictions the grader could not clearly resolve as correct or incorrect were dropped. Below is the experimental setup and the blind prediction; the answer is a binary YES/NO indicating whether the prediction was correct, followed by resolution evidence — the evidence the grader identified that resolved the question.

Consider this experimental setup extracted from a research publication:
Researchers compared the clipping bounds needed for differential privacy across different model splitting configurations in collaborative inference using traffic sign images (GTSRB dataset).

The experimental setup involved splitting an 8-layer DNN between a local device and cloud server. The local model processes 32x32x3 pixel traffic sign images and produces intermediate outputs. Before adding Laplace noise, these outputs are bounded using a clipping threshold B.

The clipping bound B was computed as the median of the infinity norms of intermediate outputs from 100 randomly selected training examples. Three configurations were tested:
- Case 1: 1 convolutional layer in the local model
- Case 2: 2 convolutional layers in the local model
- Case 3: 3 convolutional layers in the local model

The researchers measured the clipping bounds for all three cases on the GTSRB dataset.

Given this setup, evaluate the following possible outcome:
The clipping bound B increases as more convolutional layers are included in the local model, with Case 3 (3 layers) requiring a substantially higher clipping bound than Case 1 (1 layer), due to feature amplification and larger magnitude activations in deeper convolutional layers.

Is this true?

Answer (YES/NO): NO